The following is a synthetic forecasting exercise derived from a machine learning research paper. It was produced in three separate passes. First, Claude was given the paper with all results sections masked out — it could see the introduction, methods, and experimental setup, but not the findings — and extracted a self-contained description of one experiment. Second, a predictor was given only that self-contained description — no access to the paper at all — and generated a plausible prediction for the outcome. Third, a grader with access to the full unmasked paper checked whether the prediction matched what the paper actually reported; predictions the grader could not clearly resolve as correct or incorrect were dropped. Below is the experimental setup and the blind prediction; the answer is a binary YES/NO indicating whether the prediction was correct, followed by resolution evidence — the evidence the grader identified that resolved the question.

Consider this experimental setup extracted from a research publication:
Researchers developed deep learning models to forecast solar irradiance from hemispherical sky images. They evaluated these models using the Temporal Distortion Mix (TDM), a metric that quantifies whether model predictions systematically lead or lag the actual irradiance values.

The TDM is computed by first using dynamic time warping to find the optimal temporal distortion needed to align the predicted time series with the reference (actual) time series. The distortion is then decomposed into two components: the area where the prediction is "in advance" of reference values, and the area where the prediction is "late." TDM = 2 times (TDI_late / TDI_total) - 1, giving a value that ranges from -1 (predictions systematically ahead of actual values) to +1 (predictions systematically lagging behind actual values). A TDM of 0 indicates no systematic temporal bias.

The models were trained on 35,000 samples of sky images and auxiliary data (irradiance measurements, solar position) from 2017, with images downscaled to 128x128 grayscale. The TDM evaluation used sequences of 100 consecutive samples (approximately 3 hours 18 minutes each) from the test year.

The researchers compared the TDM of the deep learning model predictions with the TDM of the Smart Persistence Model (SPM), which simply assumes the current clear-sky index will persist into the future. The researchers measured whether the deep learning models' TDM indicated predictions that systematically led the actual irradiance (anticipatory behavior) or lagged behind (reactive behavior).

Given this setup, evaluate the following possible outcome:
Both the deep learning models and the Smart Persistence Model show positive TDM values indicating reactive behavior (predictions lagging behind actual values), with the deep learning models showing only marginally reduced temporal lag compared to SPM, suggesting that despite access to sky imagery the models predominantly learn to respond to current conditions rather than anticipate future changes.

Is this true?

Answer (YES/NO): NO